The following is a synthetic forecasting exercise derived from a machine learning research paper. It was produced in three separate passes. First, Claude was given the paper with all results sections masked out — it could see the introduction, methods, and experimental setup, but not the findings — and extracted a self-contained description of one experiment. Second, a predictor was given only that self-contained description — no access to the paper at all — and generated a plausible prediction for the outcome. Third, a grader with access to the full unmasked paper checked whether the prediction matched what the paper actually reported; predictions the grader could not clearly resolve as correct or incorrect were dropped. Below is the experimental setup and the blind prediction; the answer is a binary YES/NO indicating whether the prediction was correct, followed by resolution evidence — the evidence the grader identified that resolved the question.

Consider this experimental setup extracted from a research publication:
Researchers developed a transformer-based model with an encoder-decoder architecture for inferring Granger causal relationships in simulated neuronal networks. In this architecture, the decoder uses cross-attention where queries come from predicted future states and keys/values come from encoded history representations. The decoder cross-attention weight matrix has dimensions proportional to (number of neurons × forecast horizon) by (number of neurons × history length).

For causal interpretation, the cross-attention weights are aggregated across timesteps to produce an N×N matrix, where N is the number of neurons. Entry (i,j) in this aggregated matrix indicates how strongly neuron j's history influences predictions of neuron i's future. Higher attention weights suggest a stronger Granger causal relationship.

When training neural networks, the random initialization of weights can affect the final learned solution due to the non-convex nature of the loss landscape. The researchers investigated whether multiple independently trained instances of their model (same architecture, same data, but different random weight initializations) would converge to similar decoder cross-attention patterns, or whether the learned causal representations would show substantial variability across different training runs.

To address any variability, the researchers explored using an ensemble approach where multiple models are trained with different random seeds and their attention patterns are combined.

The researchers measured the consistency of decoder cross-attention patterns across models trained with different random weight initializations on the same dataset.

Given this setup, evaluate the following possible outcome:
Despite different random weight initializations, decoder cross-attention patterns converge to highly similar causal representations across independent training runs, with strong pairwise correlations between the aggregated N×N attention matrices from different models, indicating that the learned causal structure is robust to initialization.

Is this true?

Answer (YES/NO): NO